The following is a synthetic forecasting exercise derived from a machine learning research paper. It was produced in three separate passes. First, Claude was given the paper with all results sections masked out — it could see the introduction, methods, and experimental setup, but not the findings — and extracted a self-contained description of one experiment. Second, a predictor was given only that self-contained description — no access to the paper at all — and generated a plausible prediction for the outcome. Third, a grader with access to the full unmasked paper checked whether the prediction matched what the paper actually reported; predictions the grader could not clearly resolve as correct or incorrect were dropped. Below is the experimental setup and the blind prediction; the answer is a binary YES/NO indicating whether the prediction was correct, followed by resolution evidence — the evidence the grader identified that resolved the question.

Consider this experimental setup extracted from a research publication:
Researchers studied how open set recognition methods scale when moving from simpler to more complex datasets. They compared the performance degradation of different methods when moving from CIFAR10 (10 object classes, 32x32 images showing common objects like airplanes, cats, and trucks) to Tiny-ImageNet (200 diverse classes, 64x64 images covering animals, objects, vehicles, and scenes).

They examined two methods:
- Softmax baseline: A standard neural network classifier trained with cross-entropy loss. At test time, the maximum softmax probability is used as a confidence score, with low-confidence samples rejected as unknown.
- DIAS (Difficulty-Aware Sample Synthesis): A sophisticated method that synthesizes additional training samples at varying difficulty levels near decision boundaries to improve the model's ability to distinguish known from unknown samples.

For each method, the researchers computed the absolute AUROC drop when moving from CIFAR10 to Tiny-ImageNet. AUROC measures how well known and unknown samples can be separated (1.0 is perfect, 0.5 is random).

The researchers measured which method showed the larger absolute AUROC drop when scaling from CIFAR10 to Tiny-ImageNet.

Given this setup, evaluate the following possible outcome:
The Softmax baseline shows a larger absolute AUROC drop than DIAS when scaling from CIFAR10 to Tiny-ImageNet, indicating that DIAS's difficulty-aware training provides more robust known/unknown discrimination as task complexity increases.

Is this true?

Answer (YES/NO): NO